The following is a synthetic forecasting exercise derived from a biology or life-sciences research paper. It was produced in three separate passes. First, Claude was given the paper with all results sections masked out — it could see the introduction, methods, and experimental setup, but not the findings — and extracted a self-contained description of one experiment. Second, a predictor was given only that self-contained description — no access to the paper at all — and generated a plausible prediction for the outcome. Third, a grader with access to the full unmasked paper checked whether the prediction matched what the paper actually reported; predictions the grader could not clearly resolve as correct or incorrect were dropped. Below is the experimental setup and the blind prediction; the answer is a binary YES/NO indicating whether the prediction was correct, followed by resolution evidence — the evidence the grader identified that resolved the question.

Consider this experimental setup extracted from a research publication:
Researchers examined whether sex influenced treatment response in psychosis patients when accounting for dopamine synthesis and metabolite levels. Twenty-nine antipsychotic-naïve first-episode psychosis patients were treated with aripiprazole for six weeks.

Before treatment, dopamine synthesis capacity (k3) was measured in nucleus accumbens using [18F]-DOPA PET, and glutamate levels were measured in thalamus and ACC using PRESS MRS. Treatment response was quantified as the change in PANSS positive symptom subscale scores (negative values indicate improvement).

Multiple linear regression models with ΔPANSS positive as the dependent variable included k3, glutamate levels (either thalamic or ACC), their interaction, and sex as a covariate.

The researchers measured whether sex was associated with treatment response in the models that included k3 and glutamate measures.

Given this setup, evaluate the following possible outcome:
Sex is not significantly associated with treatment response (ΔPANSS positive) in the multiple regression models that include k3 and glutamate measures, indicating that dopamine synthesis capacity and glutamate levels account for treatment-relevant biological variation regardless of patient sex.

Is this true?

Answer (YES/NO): NO